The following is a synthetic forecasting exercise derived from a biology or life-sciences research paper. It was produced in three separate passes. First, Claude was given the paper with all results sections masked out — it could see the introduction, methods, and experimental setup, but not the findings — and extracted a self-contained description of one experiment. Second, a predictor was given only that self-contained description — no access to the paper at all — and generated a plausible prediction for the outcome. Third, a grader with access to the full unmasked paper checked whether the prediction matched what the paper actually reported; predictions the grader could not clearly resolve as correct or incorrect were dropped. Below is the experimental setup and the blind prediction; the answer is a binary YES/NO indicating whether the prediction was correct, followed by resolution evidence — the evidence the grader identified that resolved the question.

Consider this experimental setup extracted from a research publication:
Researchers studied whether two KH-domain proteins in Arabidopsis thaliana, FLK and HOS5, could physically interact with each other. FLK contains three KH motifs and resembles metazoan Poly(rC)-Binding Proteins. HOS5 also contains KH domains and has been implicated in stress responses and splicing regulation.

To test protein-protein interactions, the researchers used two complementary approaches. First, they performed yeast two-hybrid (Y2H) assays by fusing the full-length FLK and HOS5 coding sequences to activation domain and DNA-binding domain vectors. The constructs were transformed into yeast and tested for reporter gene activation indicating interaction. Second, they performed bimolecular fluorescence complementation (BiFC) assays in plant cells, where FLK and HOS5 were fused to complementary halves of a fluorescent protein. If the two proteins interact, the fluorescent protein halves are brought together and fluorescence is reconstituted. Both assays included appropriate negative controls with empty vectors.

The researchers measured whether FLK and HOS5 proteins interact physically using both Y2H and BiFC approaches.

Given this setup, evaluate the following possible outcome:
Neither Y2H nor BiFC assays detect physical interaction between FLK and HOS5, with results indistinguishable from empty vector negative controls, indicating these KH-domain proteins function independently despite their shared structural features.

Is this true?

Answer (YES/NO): NO